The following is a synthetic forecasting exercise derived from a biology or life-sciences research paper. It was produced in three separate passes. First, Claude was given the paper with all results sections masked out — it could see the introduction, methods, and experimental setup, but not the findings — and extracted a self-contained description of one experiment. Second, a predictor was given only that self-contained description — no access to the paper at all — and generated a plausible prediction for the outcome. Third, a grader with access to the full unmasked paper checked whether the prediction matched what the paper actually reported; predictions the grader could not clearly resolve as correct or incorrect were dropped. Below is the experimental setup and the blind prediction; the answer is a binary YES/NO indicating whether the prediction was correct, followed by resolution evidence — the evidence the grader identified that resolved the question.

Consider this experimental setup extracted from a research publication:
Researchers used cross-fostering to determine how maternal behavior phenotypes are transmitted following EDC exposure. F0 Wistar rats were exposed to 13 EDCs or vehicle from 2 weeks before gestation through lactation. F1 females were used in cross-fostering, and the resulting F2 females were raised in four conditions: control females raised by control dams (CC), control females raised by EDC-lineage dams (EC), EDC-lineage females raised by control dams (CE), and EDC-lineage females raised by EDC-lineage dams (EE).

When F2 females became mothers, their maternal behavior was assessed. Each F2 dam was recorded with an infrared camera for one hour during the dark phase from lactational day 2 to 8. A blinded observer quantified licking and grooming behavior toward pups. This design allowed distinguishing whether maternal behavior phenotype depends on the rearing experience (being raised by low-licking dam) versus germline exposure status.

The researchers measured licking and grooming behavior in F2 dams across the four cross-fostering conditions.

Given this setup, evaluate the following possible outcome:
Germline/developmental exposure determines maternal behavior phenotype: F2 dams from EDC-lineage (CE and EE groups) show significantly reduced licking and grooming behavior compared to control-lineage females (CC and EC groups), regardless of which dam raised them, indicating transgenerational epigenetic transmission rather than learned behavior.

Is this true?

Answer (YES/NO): NO